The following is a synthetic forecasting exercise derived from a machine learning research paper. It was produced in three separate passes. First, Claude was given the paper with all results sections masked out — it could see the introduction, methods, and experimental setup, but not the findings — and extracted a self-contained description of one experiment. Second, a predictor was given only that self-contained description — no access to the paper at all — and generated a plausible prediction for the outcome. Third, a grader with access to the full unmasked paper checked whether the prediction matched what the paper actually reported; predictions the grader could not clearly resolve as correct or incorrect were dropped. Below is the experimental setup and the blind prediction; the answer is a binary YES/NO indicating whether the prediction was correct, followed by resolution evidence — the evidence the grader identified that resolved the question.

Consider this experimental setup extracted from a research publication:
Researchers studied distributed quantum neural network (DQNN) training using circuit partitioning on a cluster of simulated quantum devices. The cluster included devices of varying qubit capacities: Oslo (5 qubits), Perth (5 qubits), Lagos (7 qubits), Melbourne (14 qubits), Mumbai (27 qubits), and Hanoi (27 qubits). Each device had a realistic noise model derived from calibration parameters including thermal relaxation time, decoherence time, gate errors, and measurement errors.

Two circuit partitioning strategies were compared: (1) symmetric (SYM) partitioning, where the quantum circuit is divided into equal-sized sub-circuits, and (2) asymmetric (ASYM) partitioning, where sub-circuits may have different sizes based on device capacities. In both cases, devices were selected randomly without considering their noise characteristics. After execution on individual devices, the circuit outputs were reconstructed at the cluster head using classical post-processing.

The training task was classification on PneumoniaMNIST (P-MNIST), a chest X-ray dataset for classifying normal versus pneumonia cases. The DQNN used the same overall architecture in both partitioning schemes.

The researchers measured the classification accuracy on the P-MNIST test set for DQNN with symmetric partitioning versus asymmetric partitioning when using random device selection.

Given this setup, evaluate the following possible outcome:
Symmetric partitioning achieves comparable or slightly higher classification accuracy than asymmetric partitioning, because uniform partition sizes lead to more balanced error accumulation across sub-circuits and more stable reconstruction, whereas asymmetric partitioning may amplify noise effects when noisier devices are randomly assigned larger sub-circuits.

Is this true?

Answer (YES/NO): YES